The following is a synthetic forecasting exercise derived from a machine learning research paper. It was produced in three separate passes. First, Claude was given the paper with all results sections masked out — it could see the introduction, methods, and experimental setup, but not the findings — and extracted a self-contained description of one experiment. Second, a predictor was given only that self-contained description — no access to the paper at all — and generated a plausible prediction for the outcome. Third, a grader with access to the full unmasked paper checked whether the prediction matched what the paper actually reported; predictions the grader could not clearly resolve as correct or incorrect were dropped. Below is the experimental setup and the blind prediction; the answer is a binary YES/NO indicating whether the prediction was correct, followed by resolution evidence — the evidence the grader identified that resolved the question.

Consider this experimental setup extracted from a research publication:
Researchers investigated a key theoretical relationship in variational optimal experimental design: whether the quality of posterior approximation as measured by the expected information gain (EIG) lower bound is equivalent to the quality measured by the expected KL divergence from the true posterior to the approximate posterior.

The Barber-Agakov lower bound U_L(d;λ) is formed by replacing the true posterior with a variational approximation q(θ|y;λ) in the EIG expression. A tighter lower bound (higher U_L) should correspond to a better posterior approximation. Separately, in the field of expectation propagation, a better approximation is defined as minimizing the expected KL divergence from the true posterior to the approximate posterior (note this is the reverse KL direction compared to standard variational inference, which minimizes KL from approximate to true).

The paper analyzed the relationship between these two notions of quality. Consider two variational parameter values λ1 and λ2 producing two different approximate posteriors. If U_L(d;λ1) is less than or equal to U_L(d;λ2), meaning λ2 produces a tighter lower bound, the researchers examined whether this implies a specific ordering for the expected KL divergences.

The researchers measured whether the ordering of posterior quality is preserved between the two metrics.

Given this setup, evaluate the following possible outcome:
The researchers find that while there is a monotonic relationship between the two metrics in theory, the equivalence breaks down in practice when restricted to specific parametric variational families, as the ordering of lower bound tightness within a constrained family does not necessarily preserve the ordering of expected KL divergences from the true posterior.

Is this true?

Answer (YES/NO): NO